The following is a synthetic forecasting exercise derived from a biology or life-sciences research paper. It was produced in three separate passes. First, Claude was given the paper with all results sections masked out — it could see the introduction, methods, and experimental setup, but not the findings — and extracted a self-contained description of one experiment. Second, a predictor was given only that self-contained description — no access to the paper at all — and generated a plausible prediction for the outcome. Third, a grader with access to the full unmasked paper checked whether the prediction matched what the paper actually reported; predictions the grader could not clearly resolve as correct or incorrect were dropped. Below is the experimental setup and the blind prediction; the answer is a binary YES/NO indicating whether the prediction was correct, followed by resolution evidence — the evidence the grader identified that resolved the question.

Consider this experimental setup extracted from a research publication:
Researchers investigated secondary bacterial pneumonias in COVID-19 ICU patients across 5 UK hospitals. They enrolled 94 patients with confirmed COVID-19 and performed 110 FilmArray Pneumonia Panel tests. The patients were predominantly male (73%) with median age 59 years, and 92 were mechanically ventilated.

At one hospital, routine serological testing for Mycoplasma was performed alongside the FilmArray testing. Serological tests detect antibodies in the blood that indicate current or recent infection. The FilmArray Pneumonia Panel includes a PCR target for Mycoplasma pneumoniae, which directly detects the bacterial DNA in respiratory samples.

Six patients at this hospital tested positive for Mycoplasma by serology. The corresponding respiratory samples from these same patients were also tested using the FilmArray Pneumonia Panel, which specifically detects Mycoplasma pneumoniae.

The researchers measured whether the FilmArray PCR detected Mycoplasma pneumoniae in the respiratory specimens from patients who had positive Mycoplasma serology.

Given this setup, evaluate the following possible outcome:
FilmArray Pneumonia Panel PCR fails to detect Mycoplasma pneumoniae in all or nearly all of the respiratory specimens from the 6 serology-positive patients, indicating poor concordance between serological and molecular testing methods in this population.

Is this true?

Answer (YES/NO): YES